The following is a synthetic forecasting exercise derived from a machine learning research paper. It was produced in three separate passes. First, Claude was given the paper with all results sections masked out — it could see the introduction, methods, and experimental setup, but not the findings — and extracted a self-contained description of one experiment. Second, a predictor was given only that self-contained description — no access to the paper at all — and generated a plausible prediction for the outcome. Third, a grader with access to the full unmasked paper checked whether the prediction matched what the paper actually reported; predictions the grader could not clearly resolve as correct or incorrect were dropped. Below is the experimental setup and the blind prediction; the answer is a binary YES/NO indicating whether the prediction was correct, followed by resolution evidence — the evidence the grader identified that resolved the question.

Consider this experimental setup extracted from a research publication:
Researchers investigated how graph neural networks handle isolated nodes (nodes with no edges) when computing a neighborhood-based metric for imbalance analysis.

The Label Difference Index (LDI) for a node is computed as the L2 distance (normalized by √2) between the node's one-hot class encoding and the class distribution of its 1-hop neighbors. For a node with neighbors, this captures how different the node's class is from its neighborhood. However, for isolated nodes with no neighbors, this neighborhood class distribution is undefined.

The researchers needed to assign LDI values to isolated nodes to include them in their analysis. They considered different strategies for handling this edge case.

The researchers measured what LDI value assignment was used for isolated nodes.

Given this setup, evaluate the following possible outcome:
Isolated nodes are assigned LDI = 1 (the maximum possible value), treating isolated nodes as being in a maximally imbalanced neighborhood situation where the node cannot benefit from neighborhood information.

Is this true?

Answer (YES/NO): NO